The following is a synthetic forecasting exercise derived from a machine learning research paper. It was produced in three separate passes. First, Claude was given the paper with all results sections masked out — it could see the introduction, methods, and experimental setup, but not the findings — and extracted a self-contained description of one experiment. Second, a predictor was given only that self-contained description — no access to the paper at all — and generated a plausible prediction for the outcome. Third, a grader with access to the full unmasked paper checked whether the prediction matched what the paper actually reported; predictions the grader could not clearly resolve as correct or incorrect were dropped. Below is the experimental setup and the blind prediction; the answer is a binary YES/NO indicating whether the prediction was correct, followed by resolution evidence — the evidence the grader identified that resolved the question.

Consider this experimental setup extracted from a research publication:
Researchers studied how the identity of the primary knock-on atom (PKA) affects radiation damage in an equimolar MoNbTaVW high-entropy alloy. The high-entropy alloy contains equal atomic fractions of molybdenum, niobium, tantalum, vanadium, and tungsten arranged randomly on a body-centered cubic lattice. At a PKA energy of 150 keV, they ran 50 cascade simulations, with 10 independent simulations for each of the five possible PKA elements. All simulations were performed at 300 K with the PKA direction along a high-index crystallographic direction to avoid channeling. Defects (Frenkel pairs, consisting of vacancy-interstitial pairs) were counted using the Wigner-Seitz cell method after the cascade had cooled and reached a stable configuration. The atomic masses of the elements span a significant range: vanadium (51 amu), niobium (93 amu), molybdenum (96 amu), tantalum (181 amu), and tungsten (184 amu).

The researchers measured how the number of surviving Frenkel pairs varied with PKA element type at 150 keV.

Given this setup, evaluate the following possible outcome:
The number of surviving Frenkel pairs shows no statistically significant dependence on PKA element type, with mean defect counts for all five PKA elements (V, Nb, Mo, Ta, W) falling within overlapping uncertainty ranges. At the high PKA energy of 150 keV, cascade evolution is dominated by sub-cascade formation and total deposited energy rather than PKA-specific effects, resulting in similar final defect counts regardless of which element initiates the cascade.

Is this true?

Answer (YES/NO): NO